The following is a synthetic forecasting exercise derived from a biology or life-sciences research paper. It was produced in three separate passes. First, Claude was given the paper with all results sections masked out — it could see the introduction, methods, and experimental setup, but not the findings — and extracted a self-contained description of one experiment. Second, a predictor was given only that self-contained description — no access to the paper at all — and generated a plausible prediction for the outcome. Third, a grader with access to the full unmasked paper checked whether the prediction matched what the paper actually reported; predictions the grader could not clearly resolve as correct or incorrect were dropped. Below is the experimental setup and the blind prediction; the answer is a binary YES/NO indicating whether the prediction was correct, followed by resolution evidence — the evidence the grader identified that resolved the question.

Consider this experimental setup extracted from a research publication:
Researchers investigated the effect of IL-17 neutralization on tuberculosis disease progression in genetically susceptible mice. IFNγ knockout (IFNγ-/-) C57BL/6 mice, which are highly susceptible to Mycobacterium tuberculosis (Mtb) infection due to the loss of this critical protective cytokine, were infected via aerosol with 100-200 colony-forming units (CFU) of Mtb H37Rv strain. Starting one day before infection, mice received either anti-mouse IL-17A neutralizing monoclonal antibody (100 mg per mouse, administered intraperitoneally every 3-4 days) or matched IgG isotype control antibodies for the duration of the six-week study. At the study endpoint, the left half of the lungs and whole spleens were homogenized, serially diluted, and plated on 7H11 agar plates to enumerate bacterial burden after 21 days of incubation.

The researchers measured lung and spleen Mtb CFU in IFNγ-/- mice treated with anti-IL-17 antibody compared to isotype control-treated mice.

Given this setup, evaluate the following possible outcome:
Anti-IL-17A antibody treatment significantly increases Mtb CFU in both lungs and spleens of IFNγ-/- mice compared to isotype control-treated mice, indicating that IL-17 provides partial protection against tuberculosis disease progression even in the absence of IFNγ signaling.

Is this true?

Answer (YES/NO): NO